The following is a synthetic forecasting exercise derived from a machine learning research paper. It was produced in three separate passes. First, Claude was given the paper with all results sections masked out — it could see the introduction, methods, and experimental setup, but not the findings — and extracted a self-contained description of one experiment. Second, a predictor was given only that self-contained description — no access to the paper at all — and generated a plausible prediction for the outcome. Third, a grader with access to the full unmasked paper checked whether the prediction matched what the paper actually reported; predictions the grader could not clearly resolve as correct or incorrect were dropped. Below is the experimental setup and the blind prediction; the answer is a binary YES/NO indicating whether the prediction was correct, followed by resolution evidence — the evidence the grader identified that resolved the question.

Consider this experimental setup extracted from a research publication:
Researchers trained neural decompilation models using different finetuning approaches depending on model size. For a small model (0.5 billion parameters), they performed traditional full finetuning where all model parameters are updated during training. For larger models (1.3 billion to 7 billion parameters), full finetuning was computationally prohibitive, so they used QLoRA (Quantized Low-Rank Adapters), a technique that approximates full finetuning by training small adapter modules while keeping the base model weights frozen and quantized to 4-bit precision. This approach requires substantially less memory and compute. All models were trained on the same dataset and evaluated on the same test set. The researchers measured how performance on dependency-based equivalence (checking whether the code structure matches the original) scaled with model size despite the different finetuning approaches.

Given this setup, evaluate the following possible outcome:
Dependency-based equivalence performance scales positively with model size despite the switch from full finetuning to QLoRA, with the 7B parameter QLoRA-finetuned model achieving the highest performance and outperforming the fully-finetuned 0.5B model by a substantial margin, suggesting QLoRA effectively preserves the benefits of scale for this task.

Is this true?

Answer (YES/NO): NO